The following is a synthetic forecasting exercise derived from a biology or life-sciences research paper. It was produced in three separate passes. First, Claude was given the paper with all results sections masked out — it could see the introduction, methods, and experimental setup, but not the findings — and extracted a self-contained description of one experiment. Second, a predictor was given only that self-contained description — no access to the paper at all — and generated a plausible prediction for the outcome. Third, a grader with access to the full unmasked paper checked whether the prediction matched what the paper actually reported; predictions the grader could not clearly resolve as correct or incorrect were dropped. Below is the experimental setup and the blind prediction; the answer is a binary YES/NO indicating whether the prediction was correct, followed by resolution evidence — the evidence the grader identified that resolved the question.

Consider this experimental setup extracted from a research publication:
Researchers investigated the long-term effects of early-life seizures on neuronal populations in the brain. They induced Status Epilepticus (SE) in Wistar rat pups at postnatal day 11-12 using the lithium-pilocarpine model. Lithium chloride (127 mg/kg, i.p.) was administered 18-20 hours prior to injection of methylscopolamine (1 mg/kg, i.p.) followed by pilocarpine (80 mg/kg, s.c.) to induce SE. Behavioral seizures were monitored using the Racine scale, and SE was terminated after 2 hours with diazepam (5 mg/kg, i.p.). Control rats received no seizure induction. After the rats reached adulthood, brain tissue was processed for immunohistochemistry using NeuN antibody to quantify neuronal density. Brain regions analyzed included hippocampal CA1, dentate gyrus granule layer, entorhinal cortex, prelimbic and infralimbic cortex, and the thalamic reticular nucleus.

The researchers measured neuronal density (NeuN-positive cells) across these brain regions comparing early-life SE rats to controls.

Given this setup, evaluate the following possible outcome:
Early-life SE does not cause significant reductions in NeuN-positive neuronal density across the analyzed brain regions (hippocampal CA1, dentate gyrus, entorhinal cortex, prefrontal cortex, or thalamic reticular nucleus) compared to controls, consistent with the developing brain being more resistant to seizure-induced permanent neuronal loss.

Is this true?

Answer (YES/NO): YES